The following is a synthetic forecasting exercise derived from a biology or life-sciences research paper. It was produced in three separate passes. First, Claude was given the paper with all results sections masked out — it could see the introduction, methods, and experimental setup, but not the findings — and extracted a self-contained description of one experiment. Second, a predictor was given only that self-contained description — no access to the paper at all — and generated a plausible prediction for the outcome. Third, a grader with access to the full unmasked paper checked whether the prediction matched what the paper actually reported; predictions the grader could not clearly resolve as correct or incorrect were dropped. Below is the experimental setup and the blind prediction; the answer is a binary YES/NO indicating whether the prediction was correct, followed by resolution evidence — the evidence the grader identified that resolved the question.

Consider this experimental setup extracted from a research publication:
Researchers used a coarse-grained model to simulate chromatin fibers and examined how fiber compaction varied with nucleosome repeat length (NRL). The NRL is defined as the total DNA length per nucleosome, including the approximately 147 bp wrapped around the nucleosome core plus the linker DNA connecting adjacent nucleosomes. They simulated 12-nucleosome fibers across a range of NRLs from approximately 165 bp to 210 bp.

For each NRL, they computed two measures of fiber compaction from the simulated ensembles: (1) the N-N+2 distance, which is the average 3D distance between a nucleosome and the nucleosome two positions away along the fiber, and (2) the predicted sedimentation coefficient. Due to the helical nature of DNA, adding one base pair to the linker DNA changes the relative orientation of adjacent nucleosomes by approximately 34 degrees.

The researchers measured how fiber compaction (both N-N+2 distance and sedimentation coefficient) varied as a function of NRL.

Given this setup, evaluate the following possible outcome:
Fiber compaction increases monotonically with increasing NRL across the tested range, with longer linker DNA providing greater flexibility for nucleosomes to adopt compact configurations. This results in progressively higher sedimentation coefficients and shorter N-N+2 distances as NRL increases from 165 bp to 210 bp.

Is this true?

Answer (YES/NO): NO